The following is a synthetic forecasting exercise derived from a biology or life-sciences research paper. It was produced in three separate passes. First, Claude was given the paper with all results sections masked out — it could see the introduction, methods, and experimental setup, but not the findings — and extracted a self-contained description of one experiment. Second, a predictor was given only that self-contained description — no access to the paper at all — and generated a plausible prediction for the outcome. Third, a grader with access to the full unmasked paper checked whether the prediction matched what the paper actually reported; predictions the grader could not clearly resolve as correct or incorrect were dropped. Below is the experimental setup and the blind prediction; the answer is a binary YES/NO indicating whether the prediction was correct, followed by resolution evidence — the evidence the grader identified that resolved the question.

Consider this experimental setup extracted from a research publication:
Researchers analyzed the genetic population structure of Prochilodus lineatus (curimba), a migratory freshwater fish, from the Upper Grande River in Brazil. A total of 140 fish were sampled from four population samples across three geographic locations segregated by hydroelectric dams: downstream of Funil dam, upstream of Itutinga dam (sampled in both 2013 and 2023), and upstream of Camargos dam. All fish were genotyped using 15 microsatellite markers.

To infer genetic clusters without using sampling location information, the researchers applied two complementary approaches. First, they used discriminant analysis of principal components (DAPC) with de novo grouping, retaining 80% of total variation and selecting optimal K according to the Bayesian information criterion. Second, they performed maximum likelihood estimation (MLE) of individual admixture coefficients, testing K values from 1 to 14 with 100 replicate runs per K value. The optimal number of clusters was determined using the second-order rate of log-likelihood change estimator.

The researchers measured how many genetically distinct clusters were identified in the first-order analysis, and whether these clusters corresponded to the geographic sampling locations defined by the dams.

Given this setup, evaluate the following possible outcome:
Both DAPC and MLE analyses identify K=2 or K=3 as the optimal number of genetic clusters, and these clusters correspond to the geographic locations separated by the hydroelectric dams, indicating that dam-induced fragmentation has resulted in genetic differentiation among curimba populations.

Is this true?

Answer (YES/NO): NO